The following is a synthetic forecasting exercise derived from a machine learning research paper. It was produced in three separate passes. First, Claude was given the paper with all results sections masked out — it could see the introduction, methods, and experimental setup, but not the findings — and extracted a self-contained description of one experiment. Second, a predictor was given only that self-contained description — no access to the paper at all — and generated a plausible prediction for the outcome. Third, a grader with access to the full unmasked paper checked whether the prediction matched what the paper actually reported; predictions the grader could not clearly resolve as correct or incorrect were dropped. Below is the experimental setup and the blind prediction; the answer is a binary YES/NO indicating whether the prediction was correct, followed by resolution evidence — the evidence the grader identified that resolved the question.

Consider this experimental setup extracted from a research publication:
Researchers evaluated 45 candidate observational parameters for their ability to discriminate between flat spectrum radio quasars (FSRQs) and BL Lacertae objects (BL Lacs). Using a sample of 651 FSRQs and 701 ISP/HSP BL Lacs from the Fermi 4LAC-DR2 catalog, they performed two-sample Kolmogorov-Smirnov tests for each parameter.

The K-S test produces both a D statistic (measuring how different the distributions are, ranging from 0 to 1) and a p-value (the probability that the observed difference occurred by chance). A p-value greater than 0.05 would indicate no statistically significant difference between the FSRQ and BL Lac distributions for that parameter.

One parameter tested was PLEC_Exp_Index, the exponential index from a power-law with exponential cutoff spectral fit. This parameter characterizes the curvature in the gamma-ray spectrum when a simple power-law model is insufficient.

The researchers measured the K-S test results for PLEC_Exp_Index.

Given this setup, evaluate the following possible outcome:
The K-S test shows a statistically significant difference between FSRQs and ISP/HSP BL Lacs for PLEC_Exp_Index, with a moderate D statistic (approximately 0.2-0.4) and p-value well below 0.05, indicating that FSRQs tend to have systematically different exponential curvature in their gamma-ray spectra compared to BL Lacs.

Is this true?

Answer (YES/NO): NO